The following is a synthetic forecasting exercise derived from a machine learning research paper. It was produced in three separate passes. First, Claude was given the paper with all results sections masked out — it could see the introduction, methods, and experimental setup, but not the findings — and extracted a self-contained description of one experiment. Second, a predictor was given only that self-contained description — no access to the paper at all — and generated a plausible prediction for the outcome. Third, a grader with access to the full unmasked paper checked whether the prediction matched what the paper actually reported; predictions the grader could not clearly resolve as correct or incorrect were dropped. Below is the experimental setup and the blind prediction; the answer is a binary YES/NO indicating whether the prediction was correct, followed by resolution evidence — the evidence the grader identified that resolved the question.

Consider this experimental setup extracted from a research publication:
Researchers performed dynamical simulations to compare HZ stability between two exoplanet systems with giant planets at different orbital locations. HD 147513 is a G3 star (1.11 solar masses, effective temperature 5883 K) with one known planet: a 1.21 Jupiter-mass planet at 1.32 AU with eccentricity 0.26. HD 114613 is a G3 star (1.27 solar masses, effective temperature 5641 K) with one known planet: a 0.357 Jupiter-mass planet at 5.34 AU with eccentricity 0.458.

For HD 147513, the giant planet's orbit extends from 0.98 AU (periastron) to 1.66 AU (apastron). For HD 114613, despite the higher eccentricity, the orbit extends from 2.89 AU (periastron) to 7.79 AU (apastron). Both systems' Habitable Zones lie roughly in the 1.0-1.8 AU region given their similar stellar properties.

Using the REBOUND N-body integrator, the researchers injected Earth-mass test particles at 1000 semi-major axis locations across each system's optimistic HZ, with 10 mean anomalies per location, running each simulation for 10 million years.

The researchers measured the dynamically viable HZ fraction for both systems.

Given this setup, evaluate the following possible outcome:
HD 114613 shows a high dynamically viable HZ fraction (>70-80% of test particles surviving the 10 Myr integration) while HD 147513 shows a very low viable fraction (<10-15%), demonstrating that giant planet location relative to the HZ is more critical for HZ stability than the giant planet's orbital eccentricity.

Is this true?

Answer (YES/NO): NO